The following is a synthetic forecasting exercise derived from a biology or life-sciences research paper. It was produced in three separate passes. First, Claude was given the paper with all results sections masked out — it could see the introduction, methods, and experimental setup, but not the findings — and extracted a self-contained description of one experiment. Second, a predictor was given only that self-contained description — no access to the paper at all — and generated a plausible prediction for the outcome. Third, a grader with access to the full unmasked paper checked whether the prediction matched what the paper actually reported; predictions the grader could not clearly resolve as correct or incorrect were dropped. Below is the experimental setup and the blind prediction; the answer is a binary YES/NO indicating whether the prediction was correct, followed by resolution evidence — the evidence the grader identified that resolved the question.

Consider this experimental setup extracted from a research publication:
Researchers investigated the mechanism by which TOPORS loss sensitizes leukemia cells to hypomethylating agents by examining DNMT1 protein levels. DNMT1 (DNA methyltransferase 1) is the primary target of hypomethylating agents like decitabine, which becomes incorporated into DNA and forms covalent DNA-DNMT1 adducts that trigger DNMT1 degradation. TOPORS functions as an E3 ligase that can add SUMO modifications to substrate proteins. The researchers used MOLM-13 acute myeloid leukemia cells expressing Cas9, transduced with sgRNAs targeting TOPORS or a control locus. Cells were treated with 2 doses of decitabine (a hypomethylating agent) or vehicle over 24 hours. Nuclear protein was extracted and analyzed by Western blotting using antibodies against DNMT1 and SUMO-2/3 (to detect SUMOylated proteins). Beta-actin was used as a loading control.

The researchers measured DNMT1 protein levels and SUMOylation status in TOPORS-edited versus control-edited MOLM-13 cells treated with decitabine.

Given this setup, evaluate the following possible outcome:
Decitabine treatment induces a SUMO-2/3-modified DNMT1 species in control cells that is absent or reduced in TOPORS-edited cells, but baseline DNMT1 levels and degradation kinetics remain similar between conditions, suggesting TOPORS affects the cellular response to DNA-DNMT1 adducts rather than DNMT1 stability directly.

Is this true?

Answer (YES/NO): NO